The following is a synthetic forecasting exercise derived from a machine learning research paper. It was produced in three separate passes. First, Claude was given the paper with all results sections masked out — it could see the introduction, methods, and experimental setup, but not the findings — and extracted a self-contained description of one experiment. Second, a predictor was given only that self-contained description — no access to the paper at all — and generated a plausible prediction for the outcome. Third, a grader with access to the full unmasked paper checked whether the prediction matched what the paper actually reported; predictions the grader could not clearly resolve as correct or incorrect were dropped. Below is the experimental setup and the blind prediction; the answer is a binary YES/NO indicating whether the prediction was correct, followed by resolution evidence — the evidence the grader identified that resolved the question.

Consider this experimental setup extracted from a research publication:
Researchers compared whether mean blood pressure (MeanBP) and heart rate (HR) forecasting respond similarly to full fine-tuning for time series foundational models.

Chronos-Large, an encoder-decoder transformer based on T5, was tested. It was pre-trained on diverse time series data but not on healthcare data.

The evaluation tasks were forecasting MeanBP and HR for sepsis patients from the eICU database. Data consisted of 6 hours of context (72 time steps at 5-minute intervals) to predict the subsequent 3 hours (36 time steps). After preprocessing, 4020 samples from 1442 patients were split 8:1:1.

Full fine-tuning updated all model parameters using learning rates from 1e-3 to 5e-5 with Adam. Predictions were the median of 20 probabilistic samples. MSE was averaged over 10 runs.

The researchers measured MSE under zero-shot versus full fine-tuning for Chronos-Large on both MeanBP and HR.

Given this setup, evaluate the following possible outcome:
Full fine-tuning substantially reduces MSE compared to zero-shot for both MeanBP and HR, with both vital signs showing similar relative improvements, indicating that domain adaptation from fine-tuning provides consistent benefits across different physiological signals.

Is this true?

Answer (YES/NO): NO